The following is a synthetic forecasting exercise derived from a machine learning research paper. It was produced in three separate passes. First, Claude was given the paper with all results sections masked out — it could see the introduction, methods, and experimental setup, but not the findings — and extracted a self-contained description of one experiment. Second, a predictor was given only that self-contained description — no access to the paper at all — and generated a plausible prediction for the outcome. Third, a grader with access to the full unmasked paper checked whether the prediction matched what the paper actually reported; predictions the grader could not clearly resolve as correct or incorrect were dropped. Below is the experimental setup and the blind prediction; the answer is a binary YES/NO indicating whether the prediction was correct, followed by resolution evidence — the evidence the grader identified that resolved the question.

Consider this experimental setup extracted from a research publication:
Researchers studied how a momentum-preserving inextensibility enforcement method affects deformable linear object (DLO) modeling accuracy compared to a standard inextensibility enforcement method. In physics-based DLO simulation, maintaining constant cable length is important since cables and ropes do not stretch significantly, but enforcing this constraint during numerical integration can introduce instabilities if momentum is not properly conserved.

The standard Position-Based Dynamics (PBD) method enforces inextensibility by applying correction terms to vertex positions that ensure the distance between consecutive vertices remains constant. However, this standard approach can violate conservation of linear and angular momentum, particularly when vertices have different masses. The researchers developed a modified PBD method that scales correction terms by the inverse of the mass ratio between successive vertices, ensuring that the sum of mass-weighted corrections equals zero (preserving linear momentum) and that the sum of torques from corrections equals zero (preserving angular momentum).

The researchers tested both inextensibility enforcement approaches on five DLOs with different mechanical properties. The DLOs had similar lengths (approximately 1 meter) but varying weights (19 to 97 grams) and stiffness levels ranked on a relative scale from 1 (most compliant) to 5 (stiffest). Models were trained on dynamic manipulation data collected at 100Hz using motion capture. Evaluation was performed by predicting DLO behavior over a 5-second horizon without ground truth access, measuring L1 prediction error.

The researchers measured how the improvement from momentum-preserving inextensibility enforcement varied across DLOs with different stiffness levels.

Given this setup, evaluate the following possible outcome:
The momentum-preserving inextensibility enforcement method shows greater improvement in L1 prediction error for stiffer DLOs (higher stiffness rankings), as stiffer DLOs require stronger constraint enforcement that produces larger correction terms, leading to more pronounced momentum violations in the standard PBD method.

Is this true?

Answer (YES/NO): NO